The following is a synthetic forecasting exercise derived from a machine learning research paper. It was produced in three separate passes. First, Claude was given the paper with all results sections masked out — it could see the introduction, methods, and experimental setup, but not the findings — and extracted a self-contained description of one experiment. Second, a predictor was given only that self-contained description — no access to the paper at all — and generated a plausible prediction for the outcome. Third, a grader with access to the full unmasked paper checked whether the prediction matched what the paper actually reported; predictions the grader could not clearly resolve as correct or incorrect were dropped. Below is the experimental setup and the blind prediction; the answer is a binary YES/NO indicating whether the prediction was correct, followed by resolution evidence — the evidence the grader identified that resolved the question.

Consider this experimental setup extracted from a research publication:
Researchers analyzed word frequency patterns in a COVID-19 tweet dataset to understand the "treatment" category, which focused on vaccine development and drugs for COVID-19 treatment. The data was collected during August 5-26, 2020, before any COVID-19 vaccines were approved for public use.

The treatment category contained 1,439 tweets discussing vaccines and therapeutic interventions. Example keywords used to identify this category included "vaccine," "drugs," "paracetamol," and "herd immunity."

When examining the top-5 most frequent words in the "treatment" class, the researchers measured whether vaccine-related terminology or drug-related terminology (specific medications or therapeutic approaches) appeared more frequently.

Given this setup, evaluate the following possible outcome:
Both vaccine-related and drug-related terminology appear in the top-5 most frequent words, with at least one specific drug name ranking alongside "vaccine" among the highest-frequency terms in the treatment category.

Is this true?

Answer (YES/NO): YES